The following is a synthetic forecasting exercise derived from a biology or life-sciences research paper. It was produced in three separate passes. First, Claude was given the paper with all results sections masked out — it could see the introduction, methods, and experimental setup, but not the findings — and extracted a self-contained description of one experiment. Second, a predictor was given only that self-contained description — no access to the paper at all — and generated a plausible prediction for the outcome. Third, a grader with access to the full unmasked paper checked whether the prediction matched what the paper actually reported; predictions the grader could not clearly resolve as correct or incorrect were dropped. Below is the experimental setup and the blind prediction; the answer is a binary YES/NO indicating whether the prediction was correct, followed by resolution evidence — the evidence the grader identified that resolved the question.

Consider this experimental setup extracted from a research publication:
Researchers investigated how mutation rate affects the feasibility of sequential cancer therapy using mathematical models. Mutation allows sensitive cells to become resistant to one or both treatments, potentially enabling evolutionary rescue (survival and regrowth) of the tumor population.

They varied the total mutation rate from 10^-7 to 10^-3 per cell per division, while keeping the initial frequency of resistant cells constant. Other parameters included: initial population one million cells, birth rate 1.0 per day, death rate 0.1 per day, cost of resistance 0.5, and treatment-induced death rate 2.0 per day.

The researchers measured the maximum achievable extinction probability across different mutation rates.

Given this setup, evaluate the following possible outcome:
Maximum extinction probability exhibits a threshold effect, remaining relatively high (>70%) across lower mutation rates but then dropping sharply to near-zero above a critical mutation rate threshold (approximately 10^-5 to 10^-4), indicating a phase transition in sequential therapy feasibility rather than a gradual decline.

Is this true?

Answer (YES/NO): NO